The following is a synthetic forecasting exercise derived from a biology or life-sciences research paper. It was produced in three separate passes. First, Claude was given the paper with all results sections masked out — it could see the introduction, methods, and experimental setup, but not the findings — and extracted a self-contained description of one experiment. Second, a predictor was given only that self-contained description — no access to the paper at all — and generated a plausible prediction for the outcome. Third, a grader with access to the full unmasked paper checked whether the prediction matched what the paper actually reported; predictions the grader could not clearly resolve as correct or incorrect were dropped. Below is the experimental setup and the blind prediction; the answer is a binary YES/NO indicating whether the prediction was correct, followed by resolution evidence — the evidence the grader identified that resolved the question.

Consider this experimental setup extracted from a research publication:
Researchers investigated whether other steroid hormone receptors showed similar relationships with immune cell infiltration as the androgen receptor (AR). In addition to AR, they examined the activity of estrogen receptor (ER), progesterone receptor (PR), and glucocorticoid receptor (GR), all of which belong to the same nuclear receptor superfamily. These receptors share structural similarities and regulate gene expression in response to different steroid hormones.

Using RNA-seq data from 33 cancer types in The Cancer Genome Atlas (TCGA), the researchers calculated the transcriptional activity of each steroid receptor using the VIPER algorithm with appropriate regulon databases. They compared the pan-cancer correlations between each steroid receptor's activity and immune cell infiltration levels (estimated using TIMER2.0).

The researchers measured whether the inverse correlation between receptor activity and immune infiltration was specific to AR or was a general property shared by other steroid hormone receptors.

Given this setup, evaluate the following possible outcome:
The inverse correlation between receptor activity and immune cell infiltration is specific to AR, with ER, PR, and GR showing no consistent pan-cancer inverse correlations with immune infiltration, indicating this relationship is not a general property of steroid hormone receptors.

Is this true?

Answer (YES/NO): YES